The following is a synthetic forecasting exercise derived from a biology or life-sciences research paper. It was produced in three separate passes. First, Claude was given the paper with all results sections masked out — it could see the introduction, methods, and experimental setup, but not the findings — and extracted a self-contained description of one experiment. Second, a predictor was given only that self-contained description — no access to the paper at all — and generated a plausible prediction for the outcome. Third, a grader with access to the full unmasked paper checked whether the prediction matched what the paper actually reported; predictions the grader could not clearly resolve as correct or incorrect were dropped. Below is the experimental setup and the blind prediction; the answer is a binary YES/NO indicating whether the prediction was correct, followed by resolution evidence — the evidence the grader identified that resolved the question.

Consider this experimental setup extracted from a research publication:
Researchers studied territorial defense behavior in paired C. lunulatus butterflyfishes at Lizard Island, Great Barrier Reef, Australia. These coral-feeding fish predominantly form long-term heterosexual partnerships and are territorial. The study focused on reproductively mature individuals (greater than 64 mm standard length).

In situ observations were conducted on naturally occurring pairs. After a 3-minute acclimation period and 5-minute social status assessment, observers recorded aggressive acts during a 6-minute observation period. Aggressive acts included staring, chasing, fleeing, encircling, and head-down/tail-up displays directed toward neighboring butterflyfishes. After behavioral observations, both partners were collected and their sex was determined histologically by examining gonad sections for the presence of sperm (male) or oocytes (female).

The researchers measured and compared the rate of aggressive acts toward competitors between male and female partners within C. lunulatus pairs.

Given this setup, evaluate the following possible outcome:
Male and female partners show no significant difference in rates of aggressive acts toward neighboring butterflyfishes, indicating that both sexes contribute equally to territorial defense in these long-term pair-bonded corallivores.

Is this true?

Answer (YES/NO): YES